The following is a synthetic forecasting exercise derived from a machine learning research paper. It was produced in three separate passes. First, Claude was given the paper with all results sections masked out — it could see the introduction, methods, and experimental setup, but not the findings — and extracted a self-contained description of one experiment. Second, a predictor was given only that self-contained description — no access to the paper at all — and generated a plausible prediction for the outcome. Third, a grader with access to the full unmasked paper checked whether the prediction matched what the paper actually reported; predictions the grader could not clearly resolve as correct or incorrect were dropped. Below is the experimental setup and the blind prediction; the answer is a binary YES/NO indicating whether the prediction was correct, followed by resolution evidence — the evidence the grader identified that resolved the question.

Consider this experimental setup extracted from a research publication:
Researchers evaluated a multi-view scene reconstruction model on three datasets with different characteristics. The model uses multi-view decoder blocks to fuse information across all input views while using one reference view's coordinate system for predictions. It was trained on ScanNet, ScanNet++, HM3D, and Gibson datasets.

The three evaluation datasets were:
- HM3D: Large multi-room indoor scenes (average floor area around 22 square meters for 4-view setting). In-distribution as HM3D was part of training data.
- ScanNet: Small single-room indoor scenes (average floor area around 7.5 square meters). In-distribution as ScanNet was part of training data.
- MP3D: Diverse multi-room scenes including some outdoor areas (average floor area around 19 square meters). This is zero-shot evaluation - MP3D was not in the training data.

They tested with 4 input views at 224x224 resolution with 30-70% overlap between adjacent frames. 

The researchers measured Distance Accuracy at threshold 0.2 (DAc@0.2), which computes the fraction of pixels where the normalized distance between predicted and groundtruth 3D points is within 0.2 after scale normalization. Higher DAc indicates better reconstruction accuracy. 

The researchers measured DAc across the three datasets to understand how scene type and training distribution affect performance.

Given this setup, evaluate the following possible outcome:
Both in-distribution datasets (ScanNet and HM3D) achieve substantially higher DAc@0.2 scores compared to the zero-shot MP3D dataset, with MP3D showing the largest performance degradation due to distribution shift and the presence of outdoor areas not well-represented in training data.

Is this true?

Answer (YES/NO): YES